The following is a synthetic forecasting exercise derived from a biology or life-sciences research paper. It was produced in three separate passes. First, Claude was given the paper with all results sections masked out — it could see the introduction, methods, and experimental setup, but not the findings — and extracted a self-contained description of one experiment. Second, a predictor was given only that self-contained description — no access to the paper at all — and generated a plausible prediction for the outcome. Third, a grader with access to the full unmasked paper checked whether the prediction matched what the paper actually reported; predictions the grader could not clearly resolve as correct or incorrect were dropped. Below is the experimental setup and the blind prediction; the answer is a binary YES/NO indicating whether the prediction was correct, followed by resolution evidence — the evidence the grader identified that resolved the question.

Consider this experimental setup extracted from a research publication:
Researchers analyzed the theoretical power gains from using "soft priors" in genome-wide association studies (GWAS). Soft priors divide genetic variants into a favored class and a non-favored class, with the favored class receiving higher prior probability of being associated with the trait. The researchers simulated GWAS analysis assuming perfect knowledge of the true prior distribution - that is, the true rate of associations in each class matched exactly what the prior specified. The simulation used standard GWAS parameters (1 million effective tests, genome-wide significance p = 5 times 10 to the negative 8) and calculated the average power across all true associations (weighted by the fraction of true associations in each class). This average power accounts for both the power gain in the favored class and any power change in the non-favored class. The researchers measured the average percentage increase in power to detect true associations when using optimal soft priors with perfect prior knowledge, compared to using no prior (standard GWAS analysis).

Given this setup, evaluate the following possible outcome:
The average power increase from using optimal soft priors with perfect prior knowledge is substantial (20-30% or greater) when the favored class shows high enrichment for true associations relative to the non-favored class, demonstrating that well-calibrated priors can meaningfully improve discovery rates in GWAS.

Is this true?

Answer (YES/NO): NO